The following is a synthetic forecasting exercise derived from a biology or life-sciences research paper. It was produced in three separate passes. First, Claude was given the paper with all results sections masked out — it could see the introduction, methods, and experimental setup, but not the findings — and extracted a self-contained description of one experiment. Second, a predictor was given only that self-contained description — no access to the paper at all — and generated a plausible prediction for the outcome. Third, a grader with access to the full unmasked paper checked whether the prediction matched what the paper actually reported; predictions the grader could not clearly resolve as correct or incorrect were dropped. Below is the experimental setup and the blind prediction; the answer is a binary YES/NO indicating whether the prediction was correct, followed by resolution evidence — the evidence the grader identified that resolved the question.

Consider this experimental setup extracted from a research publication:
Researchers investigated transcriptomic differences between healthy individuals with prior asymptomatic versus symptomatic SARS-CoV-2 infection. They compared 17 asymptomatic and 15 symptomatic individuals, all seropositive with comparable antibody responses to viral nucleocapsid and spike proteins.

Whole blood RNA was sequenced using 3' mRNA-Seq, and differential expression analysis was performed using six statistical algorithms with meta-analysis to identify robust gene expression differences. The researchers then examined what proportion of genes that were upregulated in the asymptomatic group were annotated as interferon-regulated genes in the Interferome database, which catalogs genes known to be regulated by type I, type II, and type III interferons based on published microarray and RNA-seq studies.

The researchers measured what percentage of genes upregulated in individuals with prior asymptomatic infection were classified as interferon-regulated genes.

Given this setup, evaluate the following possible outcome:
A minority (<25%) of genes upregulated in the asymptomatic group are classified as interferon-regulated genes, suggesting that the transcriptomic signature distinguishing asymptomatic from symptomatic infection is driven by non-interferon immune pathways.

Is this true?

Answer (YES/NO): YES